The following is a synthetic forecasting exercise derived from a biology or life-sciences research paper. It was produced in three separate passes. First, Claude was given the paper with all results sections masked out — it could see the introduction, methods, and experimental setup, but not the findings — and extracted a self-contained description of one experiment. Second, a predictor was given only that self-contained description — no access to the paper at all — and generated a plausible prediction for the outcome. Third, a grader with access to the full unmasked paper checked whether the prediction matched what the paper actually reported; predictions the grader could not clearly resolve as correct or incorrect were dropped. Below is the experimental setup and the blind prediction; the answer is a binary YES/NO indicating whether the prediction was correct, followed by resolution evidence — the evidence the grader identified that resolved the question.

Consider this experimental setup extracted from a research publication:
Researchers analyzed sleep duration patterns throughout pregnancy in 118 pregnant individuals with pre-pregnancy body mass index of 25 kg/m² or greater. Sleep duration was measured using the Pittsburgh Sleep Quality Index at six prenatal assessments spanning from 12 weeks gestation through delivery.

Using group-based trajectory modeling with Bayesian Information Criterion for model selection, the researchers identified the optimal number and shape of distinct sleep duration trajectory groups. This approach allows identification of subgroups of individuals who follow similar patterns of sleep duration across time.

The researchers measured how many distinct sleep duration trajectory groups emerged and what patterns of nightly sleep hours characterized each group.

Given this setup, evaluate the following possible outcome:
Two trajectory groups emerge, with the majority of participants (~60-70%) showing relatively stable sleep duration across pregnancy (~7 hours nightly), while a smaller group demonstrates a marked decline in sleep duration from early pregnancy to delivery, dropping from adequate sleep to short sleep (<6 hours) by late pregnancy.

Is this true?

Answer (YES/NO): NO